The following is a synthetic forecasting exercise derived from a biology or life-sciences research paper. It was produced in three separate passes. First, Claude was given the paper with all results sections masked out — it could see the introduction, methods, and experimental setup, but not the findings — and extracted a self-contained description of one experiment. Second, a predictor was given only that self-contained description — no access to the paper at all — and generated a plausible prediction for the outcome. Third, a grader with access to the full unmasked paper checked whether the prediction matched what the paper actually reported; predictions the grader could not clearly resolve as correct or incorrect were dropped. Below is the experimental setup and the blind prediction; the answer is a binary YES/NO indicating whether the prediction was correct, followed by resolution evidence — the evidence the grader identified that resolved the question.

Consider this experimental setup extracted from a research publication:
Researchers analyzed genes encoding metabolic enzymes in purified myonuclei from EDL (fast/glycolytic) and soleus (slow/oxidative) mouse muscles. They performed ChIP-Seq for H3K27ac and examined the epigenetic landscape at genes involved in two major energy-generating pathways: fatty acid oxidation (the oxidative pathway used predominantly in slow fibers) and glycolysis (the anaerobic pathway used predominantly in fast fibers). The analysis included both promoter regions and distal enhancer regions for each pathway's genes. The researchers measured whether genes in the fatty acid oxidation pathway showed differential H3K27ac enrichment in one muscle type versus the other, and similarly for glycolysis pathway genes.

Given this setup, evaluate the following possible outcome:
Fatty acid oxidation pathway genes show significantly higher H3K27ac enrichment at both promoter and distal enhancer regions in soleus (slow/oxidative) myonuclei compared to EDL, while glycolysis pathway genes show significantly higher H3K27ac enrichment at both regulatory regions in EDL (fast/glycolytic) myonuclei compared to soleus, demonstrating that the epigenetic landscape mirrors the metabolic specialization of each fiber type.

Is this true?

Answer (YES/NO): YES